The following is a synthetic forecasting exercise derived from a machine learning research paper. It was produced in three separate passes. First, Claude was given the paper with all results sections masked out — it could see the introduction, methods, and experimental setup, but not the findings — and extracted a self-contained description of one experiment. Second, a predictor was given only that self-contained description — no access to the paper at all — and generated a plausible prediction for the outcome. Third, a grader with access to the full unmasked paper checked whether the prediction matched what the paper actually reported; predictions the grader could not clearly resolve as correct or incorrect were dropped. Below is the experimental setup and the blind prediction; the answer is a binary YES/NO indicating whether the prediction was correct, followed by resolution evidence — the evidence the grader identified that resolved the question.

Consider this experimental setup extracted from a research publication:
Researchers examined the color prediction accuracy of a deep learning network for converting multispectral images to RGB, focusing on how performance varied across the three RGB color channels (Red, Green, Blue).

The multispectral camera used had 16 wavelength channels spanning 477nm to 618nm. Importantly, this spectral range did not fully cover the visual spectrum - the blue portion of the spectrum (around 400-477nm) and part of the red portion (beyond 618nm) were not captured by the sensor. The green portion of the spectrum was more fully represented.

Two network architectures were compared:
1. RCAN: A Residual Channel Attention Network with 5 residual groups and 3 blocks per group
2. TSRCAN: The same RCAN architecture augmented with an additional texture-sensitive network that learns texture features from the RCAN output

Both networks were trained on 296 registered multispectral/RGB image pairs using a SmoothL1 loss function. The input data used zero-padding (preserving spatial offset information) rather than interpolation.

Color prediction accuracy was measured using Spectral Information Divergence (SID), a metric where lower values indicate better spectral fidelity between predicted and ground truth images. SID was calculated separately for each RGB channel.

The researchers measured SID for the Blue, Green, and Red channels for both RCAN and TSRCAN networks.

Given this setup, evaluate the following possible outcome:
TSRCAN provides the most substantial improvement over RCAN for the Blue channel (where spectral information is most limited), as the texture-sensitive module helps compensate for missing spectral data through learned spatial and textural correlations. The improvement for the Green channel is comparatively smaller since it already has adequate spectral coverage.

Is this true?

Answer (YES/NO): NO